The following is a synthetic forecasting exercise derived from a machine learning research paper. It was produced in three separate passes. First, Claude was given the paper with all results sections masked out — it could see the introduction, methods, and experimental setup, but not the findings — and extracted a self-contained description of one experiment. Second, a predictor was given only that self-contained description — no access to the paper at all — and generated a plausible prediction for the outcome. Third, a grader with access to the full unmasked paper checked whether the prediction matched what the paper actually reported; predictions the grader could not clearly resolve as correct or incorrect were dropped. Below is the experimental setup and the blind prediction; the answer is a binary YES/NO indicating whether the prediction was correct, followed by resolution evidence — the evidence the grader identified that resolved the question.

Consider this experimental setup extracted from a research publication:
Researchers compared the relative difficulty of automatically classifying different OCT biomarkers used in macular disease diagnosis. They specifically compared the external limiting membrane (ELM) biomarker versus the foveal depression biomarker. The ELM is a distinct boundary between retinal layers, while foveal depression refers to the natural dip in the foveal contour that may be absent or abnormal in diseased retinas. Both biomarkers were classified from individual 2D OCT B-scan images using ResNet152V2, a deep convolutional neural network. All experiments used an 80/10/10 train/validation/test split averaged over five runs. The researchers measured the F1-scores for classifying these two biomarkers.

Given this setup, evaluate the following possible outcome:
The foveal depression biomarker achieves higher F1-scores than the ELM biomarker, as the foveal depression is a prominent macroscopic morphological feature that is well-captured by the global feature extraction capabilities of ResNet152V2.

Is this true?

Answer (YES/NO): NO